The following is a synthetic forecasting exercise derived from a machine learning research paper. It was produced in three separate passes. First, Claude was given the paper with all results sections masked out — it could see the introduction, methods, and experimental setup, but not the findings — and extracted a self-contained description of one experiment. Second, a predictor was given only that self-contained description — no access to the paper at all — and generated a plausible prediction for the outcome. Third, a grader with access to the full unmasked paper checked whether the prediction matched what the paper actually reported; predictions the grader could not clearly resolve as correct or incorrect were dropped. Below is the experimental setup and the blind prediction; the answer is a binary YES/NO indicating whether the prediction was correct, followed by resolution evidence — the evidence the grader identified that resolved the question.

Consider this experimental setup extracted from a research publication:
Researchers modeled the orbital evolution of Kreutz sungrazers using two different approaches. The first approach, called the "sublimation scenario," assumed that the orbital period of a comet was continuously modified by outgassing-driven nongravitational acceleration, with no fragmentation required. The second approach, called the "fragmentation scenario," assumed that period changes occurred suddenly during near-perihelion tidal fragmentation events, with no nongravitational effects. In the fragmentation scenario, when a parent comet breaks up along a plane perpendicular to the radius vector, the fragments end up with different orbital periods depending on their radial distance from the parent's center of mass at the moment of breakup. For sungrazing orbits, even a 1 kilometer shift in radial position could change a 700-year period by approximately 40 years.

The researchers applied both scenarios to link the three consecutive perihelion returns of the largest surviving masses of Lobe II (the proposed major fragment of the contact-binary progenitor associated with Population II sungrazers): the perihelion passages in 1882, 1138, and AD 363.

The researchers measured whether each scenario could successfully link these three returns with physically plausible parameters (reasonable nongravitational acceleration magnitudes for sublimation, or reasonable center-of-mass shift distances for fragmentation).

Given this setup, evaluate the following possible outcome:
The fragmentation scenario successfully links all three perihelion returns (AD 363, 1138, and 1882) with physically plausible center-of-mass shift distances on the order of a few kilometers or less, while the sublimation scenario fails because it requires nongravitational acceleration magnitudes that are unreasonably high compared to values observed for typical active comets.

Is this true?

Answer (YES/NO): YES